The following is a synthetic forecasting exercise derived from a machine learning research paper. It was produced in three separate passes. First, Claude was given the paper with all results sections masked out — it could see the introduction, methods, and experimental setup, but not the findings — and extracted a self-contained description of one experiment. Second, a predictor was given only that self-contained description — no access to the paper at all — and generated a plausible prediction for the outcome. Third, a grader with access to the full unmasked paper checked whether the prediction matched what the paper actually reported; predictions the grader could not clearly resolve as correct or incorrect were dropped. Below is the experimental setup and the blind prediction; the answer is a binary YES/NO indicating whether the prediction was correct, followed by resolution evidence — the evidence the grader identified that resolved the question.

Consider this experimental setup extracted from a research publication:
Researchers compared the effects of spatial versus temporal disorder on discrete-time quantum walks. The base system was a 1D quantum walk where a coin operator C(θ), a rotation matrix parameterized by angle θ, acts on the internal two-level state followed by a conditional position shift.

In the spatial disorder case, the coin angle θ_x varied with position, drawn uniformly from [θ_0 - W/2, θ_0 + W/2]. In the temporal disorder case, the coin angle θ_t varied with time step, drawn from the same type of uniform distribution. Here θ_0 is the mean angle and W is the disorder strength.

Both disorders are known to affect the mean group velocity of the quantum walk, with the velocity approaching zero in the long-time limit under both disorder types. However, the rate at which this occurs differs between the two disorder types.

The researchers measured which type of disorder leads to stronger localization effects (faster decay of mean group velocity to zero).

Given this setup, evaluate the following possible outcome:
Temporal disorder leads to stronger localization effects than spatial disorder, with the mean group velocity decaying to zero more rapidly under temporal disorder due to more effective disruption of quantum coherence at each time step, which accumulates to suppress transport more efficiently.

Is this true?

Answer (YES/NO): NO